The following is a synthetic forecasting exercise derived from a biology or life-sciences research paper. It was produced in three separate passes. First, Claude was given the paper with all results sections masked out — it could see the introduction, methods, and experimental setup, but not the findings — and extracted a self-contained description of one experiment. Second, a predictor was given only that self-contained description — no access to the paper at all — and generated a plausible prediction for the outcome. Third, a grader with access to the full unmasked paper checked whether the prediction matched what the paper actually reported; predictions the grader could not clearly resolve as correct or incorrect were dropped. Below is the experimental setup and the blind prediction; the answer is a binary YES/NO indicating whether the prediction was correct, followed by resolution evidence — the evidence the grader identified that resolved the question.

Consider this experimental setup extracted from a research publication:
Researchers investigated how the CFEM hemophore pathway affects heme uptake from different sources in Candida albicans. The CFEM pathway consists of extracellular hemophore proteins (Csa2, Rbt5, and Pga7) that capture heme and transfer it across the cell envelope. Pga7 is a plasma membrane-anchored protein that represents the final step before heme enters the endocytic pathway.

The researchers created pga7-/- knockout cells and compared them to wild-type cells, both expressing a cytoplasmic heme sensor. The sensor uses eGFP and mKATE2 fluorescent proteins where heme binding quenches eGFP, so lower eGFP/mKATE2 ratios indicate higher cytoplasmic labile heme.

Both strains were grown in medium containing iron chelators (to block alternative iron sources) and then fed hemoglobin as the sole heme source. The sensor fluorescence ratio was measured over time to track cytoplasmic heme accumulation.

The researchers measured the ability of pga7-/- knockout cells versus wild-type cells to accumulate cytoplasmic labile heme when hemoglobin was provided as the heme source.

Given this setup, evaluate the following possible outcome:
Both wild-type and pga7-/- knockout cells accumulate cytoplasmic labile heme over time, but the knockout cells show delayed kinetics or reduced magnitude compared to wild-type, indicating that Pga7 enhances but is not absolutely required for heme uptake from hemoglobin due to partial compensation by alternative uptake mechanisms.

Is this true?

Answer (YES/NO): NO